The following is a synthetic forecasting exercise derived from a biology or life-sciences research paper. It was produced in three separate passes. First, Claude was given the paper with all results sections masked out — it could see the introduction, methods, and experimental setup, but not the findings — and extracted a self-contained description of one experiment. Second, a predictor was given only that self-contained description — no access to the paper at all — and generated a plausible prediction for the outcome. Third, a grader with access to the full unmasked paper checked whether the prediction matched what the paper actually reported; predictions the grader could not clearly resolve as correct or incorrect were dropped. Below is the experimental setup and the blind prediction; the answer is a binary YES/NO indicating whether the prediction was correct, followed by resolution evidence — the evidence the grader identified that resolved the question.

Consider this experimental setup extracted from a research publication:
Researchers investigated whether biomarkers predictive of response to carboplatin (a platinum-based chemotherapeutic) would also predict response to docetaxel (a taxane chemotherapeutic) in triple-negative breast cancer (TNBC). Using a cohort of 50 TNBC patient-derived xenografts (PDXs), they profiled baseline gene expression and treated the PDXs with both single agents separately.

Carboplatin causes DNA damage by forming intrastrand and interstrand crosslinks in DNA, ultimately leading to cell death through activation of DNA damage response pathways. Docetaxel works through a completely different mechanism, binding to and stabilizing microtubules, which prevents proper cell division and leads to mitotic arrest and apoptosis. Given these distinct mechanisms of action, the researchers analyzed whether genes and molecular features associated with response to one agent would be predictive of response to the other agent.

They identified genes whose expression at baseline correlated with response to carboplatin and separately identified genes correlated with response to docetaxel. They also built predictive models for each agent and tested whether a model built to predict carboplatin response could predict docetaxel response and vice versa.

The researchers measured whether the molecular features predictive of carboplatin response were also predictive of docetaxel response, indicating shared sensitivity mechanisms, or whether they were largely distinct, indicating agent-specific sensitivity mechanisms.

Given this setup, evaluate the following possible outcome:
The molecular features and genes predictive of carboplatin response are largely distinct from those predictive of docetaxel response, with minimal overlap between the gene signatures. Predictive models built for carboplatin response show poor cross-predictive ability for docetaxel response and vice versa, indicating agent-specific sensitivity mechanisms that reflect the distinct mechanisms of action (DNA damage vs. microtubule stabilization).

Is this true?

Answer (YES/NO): YES